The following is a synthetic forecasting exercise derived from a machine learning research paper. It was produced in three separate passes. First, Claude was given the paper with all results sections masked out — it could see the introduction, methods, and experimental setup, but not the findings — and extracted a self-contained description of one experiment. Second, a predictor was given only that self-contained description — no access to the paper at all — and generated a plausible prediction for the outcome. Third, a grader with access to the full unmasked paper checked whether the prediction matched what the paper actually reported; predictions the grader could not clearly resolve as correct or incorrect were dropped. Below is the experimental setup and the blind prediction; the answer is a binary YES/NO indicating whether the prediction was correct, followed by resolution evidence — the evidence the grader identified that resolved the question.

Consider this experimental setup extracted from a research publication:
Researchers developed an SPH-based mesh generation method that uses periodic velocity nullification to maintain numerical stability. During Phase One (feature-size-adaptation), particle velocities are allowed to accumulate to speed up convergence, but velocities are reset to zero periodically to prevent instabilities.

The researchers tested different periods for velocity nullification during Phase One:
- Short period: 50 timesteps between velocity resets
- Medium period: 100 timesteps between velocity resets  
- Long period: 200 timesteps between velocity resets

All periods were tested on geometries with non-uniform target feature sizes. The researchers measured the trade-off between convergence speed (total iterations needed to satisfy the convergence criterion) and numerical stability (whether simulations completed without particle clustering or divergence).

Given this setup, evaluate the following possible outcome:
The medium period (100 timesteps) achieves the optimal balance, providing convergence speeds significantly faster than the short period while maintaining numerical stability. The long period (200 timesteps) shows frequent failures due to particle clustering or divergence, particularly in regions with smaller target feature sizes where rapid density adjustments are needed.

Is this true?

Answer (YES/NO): NO